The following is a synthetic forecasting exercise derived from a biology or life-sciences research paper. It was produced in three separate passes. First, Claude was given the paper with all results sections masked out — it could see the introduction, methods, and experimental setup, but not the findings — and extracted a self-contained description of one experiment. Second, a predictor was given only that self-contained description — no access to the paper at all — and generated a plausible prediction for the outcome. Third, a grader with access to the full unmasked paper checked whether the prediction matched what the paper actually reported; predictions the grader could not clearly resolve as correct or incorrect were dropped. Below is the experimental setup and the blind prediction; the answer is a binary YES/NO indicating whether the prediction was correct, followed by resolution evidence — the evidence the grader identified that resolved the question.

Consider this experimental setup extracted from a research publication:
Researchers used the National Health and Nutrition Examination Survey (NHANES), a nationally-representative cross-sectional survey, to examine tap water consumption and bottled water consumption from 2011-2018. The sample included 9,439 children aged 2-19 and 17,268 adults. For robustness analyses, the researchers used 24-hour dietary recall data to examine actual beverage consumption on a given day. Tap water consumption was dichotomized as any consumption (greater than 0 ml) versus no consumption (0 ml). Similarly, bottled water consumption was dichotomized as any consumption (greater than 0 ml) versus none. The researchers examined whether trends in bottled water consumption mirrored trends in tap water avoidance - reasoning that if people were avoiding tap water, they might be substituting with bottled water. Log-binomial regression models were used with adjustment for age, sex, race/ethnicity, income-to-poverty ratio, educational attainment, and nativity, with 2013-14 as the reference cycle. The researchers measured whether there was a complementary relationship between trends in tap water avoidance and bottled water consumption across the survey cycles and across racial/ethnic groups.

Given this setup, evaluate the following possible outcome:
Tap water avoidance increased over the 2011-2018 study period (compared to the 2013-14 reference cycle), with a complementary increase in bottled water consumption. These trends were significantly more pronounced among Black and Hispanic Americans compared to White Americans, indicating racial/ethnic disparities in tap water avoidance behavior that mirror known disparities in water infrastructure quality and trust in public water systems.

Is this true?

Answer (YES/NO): YES